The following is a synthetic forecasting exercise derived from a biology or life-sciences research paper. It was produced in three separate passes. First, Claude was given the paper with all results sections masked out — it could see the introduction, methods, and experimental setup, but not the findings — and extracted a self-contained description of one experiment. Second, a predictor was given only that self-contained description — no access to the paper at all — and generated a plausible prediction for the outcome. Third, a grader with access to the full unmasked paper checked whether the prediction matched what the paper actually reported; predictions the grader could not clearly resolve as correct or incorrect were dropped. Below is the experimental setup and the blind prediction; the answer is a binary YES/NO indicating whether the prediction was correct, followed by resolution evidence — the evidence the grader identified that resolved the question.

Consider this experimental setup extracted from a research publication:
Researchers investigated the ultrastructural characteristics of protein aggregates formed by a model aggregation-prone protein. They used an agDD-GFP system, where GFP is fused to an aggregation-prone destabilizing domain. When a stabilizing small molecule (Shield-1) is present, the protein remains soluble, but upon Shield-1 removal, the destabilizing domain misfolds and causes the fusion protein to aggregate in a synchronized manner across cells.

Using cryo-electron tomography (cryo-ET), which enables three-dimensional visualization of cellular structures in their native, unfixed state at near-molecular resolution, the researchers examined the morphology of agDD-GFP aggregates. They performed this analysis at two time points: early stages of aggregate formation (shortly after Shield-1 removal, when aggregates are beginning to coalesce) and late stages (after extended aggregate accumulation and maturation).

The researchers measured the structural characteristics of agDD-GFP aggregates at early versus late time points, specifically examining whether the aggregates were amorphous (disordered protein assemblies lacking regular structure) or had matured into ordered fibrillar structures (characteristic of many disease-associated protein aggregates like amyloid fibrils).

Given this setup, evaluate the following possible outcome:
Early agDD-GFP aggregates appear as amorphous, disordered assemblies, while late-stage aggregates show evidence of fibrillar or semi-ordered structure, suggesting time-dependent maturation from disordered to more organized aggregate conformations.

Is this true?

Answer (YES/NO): NO